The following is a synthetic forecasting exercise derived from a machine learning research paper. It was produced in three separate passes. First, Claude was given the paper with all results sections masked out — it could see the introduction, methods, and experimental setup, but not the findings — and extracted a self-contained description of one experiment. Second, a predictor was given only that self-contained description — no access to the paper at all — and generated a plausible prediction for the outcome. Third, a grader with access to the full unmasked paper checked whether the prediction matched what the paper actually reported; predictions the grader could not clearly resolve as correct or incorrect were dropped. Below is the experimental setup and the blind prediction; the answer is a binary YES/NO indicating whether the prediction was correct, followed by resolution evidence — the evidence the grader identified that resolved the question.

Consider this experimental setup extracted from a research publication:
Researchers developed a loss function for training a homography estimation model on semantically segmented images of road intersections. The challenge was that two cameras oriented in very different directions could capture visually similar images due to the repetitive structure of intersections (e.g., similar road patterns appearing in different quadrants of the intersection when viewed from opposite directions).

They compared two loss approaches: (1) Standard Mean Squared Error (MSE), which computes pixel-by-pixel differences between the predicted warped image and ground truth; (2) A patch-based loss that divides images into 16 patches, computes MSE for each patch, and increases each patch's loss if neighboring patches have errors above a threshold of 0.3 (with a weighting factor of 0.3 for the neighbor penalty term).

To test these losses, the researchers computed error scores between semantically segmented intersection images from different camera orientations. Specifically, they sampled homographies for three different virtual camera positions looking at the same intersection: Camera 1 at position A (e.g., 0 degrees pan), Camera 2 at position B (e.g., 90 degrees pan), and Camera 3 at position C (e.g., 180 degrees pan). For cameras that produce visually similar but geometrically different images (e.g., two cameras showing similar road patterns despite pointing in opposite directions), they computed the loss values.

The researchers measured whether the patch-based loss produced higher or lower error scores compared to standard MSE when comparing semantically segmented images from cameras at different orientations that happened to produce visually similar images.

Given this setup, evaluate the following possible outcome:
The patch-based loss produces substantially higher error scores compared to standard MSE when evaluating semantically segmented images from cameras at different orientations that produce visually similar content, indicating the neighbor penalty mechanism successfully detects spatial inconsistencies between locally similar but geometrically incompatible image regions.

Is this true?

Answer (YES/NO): YES